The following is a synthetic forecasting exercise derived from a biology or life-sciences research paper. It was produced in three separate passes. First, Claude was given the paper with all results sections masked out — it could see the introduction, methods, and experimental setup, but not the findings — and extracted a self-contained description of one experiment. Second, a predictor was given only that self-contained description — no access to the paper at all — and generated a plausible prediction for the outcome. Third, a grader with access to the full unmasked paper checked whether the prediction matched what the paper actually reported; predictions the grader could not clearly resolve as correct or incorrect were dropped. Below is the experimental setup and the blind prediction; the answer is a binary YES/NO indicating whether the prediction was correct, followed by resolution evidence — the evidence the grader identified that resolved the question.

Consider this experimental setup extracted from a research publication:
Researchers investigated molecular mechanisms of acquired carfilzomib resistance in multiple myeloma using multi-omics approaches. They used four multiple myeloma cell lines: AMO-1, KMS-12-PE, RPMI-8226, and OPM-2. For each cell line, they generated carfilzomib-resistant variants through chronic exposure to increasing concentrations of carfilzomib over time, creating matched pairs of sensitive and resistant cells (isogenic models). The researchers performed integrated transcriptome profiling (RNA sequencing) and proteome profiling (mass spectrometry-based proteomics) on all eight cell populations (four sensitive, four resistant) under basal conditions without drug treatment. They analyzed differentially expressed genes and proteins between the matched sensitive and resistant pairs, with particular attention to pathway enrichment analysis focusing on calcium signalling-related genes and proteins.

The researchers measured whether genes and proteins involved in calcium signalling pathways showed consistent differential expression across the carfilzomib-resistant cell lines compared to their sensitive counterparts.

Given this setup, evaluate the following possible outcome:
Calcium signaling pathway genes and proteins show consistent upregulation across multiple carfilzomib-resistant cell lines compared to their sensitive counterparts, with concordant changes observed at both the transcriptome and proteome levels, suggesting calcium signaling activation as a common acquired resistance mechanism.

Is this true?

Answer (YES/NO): YES